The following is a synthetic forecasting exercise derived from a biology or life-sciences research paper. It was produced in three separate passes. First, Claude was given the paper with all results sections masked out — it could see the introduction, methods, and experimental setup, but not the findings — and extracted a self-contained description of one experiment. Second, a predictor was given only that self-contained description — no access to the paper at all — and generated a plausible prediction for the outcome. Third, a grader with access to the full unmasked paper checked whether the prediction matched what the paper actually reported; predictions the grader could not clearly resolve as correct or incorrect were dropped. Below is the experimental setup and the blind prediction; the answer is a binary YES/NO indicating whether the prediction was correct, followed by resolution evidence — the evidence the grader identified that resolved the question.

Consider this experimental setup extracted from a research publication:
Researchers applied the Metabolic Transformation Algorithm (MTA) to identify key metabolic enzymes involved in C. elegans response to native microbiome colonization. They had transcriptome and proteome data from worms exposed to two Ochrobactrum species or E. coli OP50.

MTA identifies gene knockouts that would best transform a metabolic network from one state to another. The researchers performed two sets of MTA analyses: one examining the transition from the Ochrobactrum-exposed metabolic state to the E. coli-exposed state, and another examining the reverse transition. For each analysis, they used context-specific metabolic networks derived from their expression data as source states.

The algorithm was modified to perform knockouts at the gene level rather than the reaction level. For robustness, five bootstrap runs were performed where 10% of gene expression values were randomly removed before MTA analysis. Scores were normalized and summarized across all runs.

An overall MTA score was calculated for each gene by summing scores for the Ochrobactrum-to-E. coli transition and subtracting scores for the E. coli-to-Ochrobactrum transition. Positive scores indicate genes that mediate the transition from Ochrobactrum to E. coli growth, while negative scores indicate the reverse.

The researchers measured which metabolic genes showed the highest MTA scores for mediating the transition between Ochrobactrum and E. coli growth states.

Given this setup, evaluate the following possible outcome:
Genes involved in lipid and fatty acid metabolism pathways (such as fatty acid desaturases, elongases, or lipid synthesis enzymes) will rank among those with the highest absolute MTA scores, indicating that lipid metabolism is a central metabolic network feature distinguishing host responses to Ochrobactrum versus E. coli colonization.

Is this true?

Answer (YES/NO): NO